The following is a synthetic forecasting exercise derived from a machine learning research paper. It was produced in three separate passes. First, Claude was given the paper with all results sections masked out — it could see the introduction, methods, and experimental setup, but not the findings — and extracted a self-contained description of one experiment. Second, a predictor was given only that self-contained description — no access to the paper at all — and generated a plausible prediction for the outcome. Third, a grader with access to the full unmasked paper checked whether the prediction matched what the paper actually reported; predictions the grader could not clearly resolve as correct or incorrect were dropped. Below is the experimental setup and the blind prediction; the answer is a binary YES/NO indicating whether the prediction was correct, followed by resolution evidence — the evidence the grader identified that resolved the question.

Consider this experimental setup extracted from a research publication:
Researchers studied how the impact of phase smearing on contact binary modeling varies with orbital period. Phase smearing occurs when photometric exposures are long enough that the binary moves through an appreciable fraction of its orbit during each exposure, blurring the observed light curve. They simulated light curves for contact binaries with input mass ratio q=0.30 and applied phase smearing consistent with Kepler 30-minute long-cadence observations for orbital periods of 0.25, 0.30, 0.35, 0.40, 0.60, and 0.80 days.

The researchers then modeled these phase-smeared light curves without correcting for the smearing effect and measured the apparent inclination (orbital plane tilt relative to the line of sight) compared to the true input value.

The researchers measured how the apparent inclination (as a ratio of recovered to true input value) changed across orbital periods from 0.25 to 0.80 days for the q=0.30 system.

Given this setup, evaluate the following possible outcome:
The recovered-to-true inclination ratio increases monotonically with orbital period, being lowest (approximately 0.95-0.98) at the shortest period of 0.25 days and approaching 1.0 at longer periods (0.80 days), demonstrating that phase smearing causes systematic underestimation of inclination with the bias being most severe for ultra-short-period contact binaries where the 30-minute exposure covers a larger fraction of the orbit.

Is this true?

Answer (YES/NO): YES